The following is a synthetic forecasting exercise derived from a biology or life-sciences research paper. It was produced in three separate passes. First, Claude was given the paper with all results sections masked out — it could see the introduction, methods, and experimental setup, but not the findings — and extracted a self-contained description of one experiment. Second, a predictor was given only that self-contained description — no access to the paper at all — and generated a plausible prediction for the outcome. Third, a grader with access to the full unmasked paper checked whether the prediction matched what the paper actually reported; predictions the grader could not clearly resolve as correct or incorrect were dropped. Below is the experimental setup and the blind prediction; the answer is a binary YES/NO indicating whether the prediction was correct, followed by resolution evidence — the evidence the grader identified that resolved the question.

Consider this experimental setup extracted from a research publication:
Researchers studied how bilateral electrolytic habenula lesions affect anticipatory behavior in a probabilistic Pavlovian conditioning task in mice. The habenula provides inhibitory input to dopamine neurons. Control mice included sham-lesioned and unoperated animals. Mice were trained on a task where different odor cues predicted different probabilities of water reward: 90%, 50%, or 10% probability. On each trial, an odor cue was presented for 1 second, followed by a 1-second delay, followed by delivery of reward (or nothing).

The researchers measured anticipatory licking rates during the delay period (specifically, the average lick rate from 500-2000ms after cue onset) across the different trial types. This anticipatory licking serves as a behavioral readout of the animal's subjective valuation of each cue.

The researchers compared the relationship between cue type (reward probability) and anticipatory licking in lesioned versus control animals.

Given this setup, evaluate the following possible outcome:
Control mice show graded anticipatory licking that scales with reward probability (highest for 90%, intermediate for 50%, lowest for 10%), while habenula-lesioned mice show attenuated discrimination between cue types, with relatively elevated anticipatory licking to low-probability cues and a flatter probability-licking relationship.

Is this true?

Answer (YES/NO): NO